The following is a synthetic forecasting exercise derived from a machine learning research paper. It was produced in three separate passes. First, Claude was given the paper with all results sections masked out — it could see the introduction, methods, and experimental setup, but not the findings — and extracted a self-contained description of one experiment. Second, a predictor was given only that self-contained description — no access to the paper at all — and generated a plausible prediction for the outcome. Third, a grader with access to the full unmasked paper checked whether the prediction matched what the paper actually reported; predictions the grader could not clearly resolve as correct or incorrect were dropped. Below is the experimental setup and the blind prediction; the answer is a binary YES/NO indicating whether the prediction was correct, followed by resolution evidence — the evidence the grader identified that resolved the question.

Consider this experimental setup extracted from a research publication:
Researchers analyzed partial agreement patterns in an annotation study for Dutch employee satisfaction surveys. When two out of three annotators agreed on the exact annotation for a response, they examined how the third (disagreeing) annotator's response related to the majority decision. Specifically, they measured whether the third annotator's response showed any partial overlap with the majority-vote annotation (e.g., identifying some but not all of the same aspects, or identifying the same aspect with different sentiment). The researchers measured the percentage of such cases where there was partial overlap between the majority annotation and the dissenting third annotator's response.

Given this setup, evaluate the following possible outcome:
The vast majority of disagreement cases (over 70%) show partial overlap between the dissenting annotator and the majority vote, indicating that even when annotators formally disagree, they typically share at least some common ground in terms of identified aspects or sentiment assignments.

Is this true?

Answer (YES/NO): NO